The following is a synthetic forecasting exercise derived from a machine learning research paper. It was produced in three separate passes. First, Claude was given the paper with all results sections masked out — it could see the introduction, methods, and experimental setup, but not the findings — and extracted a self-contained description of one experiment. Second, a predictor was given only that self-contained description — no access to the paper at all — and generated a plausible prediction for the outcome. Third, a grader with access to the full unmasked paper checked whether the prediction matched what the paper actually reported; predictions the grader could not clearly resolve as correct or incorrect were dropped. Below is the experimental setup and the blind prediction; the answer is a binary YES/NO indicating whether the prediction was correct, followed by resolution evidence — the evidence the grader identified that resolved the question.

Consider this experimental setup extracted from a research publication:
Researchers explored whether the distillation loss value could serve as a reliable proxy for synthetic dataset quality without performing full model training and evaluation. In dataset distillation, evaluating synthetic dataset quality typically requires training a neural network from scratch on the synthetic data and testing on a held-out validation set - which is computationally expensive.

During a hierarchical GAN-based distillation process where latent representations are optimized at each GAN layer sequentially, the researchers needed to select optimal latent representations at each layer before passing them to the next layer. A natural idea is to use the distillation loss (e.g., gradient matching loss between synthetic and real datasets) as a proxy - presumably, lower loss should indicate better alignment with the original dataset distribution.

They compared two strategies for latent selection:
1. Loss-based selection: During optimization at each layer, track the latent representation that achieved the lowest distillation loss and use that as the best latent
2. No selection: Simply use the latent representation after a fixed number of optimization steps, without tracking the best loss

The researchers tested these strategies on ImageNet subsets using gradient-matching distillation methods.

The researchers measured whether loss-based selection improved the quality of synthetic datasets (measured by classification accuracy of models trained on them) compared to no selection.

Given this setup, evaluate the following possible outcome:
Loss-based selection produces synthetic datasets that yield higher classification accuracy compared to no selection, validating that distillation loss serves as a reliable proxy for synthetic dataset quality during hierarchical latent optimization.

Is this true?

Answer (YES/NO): NO